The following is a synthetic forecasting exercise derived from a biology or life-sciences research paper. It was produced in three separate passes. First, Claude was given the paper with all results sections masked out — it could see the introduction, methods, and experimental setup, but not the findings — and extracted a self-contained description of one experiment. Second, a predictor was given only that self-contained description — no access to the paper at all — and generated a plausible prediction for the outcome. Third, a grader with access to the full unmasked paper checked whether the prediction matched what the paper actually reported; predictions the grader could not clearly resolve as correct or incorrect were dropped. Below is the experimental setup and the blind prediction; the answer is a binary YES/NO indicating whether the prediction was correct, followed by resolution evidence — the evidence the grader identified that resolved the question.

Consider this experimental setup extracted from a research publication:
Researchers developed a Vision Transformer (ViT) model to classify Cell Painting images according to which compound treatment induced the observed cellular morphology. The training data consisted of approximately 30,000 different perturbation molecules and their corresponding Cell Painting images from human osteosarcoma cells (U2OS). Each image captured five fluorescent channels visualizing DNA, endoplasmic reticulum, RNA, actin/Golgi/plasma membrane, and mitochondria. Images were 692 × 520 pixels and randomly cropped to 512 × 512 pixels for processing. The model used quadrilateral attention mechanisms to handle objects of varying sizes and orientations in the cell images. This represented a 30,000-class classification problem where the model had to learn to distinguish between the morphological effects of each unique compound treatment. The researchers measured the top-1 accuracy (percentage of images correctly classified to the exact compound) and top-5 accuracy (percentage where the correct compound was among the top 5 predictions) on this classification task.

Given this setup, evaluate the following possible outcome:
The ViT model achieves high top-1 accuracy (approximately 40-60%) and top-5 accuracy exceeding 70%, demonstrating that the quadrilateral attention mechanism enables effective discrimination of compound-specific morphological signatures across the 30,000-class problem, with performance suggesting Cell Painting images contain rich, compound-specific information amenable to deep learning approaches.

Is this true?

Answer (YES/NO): NO